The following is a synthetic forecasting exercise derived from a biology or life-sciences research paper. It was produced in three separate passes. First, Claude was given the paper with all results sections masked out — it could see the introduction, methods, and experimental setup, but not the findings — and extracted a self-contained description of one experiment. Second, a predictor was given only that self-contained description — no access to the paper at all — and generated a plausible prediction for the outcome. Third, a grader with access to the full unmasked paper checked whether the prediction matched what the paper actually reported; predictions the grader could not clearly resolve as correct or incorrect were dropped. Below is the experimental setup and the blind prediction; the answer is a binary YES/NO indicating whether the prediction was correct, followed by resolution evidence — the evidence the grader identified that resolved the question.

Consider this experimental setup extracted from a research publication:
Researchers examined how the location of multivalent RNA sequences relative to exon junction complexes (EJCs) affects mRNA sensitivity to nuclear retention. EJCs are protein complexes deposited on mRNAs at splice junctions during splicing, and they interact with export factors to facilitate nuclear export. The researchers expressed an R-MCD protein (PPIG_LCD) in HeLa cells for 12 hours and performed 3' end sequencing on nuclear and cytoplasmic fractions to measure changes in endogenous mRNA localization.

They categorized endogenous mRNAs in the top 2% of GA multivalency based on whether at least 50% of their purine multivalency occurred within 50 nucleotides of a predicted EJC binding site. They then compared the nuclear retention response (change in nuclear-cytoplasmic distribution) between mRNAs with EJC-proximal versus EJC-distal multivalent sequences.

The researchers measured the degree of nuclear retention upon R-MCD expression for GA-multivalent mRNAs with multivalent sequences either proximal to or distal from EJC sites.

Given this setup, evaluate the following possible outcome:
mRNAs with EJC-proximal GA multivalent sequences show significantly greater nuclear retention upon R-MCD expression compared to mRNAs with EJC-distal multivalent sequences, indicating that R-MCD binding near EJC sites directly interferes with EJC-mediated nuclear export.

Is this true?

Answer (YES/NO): NO